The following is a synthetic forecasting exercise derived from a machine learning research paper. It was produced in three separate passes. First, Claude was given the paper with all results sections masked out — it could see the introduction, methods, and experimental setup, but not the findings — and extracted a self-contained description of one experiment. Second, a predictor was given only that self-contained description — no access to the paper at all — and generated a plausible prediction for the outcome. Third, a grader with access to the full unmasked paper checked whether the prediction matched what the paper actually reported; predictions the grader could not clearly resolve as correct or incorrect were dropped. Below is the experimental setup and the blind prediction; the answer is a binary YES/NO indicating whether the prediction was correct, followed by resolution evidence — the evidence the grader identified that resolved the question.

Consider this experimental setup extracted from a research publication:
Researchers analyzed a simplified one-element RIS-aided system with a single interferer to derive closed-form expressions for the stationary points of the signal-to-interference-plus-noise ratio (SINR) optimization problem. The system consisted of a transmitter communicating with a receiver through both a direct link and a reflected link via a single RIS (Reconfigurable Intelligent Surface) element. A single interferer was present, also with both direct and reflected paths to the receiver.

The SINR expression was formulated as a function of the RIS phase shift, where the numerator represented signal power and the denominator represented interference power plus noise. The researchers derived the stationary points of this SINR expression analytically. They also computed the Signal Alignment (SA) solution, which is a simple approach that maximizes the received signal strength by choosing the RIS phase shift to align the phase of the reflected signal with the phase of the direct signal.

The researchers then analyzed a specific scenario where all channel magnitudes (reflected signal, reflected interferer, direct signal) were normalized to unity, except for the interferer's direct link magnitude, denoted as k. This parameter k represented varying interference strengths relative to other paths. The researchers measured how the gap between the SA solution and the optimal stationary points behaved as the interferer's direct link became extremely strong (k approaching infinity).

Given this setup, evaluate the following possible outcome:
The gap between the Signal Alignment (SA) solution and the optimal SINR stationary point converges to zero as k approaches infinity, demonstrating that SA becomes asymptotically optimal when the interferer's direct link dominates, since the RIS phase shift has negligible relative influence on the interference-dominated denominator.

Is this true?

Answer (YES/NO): YES